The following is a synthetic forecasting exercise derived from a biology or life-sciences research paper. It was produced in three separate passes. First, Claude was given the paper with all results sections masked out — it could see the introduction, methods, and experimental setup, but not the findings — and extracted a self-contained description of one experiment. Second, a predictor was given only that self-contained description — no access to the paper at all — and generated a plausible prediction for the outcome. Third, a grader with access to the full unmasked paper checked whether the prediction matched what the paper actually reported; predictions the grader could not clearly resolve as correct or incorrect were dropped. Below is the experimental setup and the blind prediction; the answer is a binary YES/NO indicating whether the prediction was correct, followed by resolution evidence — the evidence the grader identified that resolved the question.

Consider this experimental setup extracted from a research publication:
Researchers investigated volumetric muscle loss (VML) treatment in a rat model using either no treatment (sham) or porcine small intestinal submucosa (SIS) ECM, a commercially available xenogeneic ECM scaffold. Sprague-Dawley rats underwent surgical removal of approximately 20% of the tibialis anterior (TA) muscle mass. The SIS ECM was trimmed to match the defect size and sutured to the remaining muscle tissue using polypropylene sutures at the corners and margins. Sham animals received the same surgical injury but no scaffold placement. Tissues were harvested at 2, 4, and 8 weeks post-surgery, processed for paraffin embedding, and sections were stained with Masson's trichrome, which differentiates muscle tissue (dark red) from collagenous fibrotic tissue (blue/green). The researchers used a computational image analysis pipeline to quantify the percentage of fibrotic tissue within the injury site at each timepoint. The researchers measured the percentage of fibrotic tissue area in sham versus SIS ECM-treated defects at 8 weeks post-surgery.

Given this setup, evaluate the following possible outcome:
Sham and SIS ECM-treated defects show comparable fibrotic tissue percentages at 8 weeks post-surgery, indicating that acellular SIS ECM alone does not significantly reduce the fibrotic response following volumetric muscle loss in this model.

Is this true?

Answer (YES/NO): NO